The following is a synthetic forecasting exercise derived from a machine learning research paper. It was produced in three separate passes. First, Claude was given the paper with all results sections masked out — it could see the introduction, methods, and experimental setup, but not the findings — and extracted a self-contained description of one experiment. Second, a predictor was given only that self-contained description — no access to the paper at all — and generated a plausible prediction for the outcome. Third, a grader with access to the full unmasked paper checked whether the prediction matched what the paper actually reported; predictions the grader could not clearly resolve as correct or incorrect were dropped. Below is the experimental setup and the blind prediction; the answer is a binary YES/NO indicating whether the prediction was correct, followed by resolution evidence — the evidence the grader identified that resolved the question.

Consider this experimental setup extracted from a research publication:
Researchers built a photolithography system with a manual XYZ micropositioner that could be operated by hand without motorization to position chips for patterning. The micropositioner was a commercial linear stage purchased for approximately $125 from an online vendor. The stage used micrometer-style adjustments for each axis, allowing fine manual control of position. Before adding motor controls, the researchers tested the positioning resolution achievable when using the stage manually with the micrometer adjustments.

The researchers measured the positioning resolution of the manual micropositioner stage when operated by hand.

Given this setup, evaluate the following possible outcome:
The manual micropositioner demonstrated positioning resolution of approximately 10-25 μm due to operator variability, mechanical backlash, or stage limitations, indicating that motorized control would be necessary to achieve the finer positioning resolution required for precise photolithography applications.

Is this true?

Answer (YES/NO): NO